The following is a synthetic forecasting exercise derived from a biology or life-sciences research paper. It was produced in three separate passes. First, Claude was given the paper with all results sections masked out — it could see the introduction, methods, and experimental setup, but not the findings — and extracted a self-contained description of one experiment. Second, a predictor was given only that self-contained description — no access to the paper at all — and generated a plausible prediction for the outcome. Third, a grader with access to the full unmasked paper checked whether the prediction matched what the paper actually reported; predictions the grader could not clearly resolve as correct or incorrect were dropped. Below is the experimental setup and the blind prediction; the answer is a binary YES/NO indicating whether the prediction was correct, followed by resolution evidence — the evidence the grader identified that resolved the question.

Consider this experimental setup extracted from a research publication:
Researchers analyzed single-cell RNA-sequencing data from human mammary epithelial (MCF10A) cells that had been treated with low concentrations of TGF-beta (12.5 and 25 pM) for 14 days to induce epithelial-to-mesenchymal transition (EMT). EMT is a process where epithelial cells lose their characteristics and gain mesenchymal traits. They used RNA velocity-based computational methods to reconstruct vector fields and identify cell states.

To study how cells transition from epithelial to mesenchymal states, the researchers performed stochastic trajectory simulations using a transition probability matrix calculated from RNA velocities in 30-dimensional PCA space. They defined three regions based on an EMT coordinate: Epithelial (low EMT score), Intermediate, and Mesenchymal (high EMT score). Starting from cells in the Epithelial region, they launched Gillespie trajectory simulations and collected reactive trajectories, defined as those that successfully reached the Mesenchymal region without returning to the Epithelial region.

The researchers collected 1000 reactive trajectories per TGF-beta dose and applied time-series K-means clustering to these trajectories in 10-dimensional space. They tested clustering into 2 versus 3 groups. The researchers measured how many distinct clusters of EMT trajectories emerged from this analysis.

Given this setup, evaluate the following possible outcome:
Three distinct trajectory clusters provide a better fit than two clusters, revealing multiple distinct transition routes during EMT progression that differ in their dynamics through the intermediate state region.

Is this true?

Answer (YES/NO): NO